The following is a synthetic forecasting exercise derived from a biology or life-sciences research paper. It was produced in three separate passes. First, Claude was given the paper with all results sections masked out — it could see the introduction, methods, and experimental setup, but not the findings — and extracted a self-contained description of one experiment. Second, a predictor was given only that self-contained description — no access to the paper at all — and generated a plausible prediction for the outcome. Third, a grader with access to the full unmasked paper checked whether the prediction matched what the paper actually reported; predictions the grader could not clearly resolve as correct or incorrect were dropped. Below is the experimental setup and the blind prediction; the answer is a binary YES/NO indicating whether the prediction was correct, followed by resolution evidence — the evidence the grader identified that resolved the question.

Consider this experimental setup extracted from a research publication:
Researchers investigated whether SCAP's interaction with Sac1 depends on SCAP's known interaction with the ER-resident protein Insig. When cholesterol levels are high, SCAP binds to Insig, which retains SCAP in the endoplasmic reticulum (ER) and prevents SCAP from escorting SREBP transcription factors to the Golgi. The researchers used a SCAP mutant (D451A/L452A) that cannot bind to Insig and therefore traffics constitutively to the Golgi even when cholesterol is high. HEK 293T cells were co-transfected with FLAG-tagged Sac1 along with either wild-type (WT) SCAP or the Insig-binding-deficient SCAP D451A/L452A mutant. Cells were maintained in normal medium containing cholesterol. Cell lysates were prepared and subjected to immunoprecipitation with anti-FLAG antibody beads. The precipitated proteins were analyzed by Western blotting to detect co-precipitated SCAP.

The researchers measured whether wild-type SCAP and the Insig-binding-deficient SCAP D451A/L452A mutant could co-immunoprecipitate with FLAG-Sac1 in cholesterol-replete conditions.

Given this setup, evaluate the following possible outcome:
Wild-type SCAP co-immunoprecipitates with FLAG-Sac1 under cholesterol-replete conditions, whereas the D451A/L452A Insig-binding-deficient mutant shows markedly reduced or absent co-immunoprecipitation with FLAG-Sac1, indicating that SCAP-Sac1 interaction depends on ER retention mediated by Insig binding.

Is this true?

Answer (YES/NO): NO